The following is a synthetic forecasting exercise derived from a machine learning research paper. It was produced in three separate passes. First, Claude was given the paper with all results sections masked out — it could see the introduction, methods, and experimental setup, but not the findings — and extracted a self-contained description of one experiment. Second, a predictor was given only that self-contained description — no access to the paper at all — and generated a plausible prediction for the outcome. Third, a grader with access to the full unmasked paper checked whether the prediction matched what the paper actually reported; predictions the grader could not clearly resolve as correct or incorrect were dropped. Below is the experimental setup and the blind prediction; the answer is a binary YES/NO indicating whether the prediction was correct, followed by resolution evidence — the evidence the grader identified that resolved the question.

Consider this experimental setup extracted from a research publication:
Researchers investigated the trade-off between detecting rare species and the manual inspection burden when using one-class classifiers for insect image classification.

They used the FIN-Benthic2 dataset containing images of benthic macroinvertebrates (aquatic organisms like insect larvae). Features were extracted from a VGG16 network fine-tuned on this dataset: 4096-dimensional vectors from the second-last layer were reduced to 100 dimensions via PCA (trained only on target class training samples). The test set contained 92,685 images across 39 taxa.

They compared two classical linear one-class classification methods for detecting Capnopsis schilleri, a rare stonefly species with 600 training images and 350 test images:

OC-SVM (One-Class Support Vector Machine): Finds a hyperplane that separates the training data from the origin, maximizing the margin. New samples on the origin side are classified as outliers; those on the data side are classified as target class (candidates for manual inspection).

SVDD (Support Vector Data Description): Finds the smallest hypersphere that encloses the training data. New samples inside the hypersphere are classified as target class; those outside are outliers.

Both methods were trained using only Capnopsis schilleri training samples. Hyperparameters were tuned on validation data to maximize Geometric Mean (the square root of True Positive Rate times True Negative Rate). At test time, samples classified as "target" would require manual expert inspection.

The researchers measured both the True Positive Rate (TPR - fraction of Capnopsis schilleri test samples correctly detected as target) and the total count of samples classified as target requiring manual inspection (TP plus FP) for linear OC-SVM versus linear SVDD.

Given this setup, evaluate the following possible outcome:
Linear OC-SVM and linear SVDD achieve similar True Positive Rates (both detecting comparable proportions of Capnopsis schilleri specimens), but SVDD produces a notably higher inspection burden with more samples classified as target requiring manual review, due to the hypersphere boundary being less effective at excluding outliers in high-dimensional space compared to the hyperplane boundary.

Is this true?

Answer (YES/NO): NO